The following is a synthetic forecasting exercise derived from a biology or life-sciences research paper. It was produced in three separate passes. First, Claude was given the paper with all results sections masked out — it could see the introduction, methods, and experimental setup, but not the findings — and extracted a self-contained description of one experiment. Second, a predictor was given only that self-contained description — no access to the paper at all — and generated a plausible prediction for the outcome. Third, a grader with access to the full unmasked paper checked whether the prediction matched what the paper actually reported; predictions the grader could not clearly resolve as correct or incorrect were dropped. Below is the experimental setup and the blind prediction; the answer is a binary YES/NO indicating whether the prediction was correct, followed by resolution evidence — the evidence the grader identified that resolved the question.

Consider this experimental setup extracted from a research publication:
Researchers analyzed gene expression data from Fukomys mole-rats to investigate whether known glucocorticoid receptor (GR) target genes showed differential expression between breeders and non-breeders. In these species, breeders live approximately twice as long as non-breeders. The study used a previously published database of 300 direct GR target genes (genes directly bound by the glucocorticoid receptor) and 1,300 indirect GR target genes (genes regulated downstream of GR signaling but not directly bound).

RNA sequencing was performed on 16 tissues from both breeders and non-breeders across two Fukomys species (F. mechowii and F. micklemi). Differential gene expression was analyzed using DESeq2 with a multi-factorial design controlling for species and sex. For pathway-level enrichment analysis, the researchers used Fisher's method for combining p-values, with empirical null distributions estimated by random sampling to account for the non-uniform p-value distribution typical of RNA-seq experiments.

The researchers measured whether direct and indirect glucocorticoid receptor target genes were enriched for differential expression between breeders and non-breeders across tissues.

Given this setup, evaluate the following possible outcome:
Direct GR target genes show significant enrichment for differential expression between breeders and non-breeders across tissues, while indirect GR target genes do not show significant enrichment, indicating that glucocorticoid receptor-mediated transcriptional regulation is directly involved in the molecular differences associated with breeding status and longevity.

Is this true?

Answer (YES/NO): NO